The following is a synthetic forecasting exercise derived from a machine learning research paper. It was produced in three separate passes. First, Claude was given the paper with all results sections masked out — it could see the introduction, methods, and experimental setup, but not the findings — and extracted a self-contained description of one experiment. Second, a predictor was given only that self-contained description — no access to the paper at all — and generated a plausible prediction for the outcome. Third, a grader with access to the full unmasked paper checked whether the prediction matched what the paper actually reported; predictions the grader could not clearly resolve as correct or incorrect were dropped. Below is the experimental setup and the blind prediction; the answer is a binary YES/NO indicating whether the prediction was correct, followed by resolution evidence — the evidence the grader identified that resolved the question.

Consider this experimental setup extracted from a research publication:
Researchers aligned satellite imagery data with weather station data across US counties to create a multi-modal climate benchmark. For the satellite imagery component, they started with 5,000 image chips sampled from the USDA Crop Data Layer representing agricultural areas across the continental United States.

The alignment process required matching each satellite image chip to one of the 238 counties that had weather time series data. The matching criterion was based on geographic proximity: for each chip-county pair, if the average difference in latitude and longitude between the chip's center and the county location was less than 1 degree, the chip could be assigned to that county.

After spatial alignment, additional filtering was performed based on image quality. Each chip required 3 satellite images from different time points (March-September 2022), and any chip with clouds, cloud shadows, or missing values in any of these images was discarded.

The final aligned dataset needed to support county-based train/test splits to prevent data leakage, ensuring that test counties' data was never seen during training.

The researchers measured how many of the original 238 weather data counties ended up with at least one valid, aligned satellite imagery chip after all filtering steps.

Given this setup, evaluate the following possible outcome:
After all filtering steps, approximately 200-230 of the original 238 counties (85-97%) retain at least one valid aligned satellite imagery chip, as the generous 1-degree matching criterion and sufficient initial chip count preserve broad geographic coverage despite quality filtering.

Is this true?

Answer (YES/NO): NO